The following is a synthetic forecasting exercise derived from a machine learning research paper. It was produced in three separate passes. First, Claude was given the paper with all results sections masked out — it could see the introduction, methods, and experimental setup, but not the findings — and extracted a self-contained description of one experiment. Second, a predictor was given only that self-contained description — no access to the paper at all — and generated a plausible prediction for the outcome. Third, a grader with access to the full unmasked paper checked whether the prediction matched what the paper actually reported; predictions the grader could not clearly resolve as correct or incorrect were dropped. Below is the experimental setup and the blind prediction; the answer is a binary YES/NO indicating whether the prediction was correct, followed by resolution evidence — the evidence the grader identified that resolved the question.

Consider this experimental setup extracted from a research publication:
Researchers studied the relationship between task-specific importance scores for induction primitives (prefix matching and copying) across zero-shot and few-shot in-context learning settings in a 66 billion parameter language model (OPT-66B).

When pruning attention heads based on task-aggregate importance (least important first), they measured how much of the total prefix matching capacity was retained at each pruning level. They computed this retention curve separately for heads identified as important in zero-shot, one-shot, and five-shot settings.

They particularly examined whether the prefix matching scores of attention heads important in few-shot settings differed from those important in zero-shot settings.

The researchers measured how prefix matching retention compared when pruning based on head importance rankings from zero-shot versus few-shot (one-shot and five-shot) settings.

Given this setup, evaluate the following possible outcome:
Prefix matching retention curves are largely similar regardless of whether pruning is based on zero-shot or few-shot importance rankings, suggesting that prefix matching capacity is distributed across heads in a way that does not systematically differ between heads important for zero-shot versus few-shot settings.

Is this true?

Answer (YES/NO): NO